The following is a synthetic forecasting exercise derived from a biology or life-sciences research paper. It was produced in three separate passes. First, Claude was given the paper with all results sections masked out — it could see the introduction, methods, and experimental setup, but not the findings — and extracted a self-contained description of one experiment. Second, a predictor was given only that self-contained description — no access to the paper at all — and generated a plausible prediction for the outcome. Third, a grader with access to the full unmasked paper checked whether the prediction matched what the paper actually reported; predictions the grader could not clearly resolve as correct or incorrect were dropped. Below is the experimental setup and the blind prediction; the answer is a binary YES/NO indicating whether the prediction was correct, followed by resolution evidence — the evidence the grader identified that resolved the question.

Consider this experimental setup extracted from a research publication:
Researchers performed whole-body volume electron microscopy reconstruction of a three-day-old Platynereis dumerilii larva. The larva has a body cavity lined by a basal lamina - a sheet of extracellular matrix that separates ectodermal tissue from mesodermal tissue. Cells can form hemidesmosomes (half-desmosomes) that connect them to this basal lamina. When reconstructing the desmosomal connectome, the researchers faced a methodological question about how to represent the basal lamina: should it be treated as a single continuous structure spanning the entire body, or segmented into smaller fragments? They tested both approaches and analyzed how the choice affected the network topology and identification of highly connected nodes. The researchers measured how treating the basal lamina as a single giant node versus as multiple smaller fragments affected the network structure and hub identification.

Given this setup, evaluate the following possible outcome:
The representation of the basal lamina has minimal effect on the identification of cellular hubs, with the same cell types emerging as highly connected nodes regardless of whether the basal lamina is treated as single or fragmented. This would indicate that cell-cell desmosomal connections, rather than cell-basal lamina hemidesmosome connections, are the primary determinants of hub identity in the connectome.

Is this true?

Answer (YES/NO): NO